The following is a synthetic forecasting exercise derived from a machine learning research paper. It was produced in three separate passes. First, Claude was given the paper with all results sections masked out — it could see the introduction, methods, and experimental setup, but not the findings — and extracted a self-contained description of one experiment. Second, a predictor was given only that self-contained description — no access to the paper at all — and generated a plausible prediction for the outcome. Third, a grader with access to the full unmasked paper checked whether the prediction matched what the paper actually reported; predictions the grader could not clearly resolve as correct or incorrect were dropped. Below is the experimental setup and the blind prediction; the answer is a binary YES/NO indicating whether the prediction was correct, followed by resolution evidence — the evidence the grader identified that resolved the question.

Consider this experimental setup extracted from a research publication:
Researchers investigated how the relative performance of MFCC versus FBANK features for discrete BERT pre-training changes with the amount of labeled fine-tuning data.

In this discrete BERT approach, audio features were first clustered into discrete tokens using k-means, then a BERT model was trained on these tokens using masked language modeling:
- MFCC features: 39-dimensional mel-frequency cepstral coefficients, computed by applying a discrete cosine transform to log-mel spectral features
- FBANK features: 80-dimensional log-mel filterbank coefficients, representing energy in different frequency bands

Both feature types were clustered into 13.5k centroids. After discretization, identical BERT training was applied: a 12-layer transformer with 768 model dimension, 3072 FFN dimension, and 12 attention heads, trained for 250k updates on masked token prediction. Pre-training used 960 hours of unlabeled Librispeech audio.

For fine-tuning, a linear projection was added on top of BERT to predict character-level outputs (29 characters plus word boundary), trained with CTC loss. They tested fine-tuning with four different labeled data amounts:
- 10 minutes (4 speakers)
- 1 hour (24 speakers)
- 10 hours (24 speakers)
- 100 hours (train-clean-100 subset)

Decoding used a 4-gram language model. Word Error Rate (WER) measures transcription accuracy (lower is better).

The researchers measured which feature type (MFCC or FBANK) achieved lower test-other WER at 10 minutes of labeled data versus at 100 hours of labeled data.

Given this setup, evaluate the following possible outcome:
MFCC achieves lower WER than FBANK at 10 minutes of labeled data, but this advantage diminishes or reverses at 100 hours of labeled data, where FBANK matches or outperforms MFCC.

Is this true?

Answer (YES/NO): YES